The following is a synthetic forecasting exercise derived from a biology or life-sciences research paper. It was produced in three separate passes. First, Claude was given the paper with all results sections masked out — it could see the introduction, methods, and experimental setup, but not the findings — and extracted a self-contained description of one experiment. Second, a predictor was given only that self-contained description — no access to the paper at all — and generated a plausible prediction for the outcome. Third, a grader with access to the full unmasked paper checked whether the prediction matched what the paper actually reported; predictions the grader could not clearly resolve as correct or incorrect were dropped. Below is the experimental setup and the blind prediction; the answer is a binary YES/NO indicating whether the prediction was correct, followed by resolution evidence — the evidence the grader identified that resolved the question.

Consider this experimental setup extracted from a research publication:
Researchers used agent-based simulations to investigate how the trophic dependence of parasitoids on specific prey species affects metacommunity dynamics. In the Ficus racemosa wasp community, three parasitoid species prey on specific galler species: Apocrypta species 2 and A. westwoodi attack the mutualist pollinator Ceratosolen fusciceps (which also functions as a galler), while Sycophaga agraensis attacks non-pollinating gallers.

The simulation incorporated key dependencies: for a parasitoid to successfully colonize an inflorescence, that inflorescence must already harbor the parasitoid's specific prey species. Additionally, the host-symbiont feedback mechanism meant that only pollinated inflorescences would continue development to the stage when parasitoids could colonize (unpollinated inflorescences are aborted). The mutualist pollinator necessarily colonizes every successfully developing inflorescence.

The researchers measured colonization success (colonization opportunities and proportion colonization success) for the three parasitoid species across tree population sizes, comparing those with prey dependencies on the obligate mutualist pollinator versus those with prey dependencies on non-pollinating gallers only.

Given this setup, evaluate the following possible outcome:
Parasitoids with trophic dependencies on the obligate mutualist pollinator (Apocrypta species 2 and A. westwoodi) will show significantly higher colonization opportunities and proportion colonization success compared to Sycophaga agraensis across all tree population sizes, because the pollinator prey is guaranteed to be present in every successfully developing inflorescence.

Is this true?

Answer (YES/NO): NO